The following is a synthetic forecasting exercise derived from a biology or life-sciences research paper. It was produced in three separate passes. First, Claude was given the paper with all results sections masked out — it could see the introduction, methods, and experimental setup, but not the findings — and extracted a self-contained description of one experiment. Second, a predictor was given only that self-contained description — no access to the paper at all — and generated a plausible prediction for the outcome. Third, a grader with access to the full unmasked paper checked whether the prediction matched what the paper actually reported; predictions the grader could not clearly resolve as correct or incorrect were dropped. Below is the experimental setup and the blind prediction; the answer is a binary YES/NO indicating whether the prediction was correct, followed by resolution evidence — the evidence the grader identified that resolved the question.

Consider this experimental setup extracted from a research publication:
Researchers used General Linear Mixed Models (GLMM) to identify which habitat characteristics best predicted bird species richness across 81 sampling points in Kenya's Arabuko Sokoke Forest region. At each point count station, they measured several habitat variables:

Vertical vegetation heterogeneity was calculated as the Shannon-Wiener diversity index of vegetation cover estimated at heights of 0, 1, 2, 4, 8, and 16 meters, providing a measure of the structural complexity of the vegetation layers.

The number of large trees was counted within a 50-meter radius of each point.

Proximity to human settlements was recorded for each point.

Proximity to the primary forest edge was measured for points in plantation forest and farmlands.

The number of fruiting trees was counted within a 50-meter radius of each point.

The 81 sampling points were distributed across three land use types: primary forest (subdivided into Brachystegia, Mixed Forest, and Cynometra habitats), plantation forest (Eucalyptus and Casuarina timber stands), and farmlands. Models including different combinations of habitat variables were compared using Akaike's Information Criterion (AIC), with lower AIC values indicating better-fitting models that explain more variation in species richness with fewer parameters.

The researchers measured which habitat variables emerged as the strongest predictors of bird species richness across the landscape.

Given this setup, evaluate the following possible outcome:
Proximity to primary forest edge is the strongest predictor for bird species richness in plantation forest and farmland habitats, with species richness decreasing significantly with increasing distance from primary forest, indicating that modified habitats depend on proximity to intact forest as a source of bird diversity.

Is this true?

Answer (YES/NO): NO